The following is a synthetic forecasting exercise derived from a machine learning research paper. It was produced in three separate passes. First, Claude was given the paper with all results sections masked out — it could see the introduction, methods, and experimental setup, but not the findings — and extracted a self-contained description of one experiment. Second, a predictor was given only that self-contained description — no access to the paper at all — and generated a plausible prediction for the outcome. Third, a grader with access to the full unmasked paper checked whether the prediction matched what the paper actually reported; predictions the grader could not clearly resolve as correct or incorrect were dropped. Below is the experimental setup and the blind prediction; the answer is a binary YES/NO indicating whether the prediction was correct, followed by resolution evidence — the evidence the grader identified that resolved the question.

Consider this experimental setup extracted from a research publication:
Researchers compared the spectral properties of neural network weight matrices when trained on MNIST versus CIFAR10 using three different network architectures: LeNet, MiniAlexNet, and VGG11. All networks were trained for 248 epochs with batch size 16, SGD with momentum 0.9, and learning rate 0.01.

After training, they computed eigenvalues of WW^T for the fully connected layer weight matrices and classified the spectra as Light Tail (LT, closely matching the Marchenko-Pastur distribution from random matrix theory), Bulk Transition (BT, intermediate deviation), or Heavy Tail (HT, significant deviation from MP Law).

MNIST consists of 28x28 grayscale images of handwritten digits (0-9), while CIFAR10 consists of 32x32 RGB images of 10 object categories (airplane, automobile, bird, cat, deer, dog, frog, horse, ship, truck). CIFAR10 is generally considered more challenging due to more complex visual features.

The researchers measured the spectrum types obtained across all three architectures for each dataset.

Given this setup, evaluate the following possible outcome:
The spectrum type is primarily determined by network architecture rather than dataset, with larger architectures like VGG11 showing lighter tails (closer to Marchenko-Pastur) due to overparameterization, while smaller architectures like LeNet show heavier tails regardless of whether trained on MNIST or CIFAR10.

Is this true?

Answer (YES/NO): NO